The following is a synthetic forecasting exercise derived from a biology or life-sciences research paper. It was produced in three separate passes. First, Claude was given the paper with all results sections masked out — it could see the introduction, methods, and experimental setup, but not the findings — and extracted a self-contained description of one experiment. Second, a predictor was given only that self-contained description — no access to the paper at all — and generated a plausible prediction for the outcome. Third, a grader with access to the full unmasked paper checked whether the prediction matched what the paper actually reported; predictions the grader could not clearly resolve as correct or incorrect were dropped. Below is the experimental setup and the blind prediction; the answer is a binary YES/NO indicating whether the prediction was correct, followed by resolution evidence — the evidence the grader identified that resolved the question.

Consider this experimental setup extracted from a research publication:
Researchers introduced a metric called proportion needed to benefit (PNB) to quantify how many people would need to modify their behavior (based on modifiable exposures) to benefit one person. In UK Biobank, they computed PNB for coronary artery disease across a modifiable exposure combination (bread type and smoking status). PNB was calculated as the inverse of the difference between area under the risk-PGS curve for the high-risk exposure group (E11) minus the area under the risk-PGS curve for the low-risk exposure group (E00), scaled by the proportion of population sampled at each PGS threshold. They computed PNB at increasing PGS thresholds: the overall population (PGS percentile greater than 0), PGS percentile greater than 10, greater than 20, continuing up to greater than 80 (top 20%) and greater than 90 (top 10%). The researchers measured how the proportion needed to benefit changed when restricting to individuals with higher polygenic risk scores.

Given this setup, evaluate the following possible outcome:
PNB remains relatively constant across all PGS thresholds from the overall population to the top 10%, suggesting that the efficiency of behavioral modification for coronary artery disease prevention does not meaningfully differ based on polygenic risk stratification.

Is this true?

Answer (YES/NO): NO